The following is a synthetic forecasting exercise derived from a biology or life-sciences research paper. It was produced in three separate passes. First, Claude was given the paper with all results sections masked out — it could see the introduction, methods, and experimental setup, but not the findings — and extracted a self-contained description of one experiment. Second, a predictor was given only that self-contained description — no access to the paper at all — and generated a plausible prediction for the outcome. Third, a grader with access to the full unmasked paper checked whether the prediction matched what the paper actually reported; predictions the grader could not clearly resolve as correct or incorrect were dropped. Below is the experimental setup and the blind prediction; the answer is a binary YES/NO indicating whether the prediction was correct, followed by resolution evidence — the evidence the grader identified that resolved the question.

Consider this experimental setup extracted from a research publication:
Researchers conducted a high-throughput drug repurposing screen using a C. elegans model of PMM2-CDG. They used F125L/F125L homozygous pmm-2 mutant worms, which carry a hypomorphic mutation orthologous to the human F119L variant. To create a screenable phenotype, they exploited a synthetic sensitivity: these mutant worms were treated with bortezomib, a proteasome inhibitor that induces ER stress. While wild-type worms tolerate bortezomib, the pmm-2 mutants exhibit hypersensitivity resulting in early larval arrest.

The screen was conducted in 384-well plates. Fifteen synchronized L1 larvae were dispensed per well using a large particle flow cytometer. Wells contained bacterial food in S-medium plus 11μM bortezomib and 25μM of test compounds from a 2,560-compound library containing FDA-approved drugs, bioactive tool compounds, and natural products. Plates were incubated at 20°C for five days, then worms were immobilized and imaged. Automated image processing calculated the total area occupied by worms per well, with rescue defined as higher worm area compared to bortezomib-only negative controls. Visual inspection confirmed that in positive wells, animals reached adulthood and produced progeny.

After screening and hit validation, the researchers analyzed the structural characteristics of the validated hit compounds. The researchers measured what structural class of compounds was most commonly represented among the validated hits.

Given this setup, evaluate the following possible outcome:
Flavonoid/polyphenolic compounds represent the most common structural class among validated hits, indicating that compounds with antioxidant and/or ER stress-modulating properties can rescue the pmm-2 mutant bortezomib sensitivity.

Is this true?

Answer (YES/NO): YES